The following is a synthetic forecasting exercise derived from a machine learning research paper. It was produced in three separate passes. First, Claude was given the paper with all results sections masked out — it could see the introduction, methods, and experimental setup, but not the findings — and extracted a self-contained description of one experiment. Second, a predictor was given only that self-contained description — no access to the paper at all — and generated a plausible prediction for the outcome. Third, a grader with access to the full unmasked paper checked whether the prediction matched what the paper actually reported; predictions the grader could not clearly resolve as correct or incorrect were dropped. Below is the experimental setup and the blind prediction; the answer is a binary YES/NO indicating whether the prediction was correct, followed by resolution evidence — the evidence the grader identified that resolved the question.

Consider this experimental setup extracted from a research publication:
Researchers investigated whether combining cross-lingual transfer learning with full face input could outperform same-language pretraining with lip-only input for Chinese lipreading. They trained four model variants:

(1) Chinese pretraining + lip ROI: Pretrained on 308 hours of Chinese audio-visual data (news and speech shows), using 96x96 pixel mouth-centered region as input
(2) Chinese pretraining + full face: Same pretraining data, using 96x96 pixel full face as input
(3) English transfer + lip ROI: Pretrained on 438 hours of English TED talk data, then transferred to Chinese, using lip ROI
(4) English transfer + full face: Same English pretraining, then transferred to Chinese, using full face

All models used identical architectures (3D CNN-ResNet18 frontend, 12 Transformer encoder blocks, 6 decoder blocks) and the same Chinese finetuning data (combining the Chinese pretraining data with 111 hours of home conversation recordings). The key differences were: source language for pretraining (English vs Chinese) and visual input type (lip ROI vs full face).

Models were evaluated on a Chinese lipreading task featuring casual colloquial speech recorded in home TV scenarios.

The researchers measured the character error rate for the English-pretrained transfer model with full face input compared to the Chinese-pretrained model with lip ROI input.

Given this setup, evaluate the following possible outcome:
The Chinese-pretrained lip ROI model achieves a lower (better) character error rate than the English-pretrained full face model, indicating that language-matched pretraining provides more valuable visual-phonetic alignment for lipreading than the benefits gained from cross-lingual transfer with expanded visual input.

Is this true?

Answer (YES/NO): YES